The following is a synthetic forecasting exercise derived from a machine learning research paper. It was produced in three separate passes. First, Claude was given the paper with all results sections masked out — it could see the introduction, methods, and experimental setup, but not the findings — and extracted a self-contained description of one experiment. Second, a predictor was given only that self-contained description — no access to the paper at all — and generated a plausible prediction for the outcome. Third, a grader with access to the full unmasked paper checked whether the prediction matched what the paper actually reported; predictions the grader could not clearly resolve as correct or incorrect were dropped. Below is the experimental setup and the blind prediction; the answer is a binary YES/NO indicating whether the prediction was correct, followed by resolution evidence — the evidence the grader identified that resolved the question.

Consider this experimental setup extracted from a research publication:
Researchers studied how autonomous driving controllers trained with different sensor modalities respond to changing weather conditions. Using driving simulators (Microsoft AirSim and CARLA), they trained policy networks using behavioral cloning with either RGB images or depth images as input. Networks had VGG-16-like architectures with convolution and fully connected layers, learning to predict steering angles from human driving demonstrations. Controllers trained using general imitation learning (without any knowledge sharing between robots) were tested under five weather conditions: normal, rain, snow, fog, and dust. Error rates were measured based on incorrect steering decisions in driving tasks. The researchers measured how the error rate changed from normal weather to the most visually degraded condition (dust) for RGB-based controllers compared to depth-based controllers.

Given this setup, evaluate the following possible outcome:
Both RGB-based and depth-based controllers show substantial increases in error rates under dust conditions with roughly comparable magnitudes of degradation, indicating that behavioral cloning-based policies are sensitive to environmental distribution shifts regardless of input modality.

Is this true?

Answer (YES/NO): NO